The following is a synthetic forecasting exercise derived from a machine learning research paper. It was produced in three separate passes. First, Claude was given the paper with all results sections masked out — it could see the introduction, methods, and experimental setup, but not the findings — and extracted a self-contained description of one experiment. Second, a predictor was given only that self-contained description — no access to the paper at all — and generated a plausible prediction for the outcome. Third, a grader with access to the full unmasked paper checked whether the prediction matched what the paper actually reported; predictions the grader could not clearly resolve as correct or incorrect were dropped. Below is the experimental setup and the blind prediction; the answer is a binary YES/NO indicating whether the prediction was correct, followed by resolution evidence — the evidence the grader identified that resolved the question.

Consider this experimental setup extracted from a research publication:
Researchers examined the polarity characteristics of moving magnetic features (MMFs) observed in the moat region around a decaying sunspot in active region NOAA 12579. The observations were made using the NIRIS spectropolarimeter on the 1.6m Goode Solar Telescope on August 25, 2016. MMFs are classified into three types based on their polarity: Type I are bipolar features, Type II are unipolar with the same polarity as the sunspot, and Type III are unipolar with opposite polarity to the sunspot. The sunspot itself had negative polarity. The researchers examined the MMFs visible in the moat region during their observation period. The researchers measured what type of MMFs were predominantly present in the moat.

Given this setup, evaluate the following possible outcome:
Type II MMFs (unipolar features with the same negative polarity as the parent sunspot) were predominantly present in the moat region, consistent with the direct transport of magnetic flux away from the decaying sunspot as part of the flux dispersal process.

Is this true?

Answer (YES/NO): NO